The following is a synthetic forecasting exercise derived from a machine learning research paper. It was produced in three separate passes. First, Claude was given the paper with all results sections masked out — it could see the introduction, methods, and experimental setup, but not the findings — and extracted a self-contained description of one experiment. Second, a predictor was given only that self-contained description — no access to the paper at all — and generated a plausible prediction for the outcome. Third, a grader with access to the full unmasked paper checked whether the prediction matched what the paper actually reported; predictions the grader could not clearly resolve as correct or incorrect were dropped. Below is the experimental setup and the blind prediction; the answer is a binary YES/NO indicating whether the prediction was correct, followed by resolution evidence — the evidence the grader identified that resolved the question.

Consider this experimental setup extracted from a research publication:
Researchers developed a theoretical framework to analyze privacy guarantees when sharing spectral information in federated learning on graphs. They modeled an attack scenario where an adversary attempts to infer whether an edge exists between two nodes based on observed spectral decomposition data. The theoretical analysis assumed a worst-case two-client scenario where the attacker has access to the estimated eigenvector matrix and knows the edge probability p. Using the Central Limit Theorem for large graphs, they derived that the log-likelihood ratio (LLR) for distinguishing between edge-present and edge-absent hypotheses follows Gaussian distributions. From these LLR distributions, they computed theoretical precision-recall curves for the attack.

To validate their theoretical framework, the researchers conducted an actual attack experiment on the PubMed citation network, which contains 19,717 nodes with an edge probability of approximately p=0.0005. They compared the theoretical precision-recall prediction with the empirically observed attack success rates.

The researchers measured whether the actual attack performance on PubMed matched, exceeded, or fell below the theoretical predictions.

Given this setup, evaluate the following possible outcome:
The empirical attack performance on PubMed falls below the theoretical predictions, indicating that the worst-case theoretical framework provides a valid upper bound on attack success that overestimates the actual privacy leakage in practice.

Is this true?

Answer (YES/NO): YES